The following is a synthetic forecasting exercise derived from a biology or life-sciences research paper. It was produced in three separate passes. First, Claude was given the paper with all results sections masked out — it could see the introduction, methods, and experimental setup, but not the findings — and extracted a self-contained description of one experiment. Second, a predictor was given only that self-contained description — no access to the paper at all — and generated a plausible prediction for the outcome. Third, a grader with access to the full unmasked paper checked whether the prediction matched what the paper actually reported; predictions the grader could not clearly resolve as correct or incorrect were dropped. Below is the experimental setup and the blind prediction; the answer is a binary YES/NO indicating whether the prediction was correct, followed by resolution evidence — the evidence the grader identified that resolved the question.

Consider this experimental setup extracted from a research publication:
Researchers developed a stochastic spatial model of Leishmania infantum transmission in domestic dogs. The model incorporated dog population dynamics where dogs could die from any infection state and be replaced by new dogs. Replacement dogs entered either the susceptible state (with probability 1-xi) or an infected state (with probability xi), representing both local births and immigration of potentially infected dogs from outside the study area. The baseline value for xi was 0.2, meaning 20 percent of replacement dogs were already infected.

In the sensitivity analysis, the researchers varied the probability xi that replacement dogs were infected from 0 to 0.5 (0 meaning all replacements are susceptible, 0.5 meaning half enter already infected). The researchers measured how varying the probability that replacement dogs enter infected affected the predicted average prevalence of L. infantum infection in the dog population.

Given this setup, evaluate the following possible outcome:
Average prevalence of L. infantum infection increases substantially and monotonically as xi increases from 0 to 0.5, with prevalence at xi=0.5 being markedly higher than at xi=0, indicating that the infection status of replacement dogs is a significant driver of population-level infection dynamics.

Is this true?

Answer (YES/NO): YES